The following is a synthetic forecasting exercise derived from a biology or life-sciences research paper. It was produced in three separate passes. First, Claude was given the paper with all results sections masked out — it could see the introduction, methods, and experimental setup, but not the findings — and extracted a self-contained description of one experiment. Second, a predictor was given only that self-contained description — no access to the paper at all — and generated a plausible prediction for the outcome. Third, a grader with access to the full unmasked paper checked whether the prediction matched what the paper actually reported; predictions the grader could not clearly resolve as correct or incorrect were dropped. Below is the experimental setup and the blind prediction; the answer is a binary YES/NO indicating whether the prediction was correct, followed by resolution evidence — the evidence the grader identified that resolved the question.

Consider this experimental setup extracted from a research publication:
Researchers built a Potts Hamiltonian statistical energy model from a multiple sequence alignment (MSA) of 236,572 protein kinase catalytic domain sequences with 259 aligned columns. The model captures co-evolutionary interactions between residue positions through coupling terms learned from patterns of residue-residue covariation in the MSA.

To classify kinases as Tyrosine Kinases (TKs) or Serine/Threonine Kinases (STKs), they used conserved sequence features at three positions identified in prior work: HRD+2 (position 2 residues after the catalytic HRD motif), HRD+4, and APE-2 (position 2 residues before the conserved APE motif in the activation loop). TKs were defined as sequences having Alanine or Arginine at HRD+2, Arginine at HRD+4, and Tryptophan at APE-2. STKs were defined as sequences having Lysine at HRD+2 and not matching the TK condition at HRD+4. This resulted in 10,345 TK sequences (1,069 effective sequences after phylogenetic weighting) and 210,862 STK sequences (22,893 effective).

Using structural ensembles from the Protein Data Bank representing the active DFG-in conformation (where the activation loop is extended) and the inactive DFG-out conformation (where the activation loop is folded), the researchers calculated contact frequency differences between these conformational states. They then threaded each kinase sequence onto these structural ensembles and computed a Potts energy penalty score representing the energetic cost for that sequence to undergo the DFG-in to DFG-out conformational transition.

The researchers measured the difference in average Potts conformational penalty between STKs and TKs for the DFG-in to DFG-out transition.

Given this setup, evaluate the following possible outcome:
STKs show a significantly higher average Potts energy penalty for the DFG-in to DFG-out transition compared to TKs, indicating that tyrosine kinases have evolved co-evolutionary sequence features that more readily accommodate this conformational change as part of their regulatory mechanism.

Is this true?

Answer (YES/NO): YES